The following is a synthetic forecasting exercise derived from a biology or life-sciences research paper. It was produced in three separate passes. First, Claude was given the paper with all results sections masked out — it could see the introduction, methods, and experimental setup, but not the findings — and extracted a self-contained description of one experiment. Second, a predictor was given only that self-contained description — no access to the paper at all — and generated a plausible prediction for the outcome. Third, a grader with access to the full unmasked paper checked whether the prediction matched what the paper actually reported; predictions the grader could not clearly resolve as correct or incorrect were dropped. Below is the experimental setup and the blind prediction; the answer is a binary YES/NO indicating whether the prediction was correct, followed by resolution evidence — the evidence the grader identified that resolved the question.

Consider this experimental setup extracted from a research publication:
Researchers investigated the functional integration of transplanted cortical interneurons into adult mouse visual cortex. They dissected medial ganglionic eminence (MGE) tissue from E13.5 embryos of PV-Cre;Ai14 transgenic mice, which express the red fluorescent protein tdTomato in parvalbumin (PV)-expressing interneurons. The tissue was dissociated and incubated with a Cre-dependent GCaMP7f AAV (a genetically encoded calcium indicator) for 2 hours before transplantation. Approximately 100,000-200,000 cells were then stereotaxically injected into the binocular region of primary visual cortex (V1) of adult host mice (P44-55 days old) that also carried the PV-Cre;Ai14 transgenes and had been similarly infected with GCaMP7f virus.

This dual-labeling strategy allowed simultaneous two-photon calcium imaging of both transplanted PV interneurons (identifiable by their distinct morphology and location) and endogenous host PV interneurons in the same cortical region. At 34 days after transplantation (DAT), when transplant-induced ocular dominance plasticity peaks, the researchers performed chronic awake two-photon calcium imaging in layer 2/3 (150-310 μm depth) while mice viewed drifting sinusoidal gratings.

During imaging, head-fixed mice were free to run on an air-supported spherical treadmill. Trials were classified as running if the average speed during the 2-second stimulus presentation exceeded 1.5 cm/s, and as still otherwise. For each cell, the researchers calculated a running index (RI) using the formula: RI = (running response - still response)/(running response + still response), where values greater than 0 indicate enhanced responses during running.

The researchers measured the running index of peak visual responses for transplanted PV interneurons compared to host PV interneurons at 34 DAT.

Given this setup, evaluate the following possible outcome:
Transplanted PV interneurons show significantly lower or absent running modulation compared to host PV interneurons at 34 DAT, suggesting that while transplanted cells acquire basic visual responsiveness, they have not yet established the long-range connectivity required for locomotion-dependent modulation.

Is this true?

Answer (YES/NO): NO